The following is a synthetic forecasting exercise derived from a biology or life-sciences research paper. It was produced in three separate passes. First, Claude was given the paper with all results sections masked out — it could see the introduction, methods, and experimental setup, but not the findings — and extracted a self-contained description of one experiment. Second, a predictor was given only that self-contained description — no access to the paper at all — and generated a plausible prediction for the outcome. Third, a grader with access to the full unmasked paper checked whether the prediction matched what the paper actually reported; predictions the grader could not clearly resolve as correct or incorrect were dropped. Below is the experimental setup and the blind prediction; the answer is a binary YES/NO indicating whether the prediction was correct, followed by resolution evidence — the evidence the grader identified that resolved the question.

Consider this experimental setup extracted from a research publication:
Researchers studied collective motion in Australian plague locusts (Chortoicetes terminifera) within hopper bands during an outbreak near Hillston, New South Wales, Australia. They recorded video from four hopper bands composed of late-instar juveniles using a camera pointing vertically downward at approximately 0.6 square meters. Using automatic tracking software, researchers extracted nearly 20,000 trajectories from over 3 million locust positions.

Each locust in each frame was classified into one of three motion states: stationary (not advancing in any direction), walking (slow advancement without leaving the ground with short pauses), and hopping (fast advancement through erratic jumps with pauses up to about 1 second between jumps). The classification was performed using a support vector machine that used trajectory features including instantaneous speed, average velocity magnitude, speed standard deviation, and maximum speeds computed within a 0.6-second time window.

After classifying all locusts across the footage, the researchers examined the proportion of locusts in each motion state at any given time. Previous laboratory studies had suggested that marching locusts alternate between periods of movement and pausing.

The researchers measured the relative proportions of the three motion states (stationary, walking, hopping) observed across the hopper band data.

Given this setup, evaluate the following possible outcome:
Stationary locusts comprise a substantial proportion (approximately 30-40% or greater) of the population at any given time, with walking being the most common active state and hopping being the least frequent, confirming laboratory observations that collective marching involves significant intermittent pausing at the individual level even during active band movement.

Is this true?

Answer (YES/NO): NO